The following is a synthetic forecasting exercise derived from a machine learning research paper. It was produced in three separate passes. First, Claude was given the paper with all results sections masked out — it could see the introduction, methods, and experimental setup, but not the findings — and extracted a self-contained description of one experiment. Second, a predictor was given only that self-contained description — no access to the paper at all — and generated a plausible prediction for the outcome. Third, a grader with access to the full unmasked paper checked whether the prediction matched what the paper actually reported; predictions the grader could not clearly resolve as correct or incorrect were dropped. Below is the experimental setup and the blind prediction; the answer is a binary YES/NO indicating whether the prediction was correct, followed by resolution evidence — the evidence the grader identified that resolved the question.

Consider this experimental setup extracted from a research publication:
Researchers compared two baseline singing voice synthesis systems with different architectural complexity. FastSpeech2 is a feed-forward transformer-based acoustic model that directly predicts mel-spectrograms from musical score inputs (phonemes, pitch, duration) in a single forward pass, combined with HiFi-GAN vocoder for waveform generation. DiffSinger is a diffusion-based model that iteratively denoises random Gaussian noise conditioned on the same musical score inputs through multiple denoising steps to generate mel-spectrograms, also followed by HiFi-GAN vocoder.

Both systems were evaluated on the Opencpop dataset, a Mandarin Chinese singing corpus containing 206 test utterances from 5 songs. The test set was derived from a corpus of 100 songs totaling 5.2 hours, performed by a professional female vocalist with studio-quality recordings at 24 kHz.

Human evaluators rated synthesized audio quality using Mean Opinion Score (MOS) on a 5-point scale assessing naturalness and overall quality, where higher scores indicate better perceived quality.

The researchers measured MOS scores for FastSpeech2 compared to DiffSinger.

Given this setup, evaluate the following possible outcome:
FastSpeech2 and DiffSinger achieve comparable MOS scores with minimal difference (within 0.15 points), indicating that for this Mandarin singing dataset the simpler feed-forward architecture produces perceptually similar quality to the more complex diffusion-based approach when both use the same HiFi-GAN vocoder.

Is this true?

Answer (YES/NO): NO